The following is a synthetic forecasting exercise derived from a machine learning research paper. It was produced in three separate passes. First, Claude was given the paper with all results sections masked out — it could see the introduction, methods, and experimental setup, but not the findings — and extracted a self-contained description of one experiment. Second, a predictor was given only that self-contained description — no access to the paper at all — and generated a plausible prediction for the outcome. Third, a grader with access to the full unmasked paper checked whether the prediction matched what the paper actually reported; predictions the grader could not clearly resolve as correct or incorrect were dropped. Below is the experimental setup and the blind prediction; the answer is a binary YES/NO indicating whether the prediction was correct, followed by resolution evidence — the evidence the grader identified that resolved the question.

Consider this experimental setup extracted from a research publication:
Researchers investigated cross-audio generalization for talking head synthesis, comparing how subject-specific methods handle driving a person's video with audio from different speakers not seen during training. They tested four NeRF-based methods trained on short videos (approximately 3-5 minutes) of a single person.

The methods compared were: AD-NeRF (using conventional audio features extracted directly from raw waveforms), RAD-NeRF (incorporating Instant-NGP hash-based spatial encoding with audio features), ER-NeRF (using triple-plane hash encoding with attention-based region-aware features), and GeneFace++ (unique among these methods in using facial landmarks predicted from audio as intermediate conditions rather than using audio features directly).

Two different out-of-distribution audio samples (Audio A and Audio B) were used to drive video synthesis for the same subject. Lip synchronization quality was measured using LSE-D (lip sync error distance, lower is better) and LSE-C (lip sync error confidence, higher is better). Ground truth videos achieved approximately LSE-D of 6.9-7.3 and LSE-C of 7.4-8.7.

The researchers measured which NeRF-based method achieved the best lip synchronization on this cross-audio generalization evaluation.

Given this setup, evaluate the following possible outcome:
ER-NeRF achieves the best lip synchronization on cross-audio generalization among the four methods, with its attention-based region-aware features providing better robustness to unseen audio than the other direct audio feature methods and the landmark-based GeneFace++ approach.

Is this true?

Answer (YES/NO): NO